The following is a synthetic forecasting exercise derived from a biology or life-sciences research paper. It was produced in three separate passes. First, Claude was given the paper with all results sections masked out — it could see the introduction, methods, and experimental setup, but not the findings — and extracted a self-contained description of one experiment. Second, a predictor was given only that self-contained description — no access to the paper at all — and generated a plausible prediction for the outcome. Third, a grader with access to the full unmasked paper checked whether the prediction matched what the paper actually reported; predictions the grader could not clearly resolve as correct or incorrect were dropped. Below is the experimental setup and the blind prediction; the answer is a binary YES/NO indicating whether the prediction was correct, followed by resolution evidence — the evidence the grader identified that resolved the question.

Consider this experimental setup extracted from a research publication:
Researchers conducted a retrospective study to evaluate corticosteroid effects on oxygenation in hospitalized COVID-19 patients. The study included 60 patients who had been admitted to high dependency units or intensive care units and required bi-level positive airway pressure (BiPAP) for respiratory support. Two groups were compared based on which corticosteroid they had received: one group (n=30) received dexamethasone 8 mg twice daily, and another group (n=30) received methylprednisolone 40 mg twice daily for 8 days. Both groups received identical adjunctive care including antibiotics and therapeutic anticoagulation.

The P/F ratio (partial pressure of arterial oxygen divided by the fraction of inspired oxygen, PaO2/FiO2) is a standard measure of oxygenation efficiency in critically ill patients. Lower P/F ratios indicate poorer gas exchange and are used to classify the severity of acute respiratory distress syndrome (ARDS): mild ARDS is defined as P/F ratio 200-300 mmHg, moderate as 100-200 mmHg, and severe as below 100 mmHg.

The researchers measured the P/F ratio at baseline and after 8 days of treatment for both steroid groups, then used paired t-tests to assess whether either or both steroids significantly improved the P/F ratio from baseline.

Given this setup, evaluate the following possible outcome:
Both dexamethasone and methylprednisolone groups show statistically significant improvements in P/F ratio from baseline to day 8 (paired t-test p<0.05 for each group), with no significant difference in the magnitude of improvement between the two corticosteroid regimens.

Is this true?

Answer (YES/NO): NO